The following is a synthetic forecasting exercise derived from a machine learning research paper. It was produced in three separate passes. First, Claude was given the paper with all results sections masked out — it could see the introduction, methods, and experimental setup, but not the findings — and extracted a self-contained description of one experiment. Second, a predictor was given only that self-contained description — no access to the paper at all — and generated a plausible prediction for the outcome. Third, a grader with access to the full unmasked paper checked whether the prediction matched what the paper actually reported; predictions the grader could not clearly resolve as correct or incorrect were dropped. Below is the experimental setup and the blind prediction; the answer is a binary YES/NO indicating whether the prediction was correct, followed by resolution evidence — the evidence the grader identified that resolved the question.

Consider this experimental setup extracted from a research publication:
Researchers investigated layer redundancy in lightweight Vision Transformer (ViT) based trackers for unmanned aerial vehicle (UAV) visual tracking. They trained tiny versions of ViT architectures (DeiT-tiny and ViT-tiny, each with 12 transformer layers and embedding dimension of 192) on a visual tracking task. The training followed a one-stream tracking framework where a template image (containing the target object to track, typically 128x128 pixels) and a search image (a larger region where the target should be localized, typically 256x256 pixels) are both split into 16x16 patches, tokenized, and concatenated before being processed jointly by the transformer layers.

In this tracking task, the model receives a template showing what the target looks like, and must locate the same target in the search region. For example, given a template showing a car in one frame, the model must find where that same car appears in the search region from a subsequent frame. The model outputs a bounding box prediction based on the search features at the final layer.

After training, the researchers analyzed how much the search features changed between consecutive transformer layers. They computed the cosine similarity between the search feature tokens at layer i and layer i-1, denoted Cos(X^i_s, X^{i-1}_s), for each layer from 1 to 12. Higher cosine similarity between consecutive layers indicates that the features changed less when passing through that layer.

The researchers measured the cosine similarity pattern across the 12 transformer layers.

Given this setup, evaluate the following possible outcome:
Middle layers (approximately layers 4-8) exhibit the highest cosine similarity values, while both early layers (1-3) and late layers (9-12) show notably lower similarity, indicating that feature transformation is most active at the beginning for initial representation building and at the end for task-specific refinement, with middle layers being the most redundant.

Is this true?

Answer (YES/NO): NO